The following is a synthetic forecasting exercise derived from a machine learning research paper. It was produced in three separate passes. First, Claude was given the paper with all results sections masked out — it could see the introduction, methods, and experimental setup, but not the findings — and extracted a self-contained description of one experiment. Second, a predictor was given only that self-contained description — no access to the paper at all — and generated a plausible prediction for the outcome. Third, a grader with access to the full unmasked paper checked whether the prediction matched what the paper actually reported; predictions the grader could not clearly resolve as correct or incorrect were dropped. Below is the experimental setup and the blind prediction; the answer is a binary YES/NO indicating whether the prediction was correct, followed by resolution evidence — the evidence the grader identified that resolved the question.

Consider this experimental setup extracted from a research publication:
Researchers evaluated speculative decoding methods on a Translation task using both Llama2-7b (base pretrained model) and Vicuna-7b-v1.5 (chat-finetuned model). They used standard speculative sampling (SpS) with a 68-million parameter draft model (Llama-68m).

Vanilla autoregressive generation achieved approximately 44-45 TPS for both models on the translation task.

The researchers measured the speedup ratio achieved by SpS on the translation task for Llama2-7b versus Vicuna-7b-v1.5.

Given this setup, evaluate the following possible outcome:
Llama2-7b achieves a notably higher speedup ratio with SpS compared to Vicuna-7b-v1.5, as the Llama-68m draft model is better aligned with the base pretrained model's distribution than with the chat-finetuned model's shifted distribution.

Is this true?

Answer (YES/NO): YES